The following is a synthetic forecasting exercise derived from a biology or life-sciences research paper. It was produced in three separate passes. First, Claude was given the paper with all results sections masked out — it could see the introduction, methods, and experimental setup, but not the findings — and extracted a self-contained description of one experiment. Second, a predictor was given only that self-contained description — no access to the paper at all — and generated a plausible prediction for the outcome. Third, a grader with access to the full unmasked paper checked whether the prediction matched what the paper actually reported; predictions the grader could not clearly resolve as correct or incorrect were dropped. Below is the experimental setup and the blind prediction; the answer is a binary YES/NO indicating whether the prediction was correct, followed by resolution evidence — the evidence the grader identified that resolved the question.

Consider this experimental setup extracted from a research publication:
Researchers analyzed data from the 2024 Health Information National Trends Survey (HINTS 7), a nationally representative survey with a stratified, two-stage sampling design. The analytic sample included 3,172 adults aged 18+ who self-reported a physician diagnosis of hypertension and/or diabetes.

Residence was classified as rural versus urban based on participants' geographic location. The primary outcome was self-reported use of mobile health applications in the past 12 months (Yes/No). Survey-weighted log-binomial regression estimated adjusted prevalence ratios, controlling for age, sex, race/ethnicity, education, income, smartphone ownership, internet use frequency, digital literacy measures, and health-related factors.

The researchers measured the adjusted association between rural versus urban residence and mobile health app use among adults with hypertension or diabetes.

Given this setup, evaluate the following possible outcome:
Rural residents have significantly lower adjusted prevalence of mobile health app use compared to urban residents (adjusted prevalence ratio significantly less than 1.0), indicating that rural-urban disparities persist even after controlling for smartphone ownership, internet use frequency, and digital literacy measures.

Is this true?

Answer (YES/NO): NO